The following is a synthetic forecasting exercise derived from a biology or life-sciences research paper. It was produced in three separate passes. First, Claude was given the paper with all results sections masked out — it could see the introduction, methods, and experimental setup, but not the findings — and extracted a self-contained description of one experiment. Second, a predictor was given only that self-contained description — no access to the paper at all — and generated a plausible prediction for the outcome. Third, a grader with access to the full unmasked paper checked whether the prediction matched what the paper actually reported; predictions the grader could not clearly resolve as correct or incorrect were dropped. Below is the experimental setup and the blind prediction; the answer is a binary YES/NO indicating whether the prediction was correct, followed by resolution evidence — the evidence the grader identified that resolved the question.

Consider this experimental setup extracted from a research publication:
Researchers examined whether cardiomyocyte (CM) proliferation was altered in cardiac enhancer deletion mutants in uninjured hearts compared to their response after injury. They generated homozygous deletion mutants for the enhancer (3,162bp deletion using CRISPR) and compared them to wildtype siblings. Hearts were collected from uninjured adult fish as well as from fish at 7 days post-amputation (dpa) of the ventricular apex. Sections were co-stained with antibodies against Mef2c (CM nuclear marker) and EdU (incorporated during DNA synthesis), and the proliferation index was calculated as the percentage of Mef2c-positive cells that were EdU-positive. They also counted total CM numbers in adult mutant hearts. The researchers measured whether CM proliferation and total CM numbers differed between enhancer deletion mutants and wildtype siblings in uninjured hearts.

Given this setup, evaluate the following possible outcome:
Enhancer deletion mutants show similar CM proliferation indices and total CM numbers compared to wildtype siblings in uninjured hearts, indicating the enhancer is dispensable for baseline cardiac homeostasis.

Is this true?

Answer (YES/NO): YES